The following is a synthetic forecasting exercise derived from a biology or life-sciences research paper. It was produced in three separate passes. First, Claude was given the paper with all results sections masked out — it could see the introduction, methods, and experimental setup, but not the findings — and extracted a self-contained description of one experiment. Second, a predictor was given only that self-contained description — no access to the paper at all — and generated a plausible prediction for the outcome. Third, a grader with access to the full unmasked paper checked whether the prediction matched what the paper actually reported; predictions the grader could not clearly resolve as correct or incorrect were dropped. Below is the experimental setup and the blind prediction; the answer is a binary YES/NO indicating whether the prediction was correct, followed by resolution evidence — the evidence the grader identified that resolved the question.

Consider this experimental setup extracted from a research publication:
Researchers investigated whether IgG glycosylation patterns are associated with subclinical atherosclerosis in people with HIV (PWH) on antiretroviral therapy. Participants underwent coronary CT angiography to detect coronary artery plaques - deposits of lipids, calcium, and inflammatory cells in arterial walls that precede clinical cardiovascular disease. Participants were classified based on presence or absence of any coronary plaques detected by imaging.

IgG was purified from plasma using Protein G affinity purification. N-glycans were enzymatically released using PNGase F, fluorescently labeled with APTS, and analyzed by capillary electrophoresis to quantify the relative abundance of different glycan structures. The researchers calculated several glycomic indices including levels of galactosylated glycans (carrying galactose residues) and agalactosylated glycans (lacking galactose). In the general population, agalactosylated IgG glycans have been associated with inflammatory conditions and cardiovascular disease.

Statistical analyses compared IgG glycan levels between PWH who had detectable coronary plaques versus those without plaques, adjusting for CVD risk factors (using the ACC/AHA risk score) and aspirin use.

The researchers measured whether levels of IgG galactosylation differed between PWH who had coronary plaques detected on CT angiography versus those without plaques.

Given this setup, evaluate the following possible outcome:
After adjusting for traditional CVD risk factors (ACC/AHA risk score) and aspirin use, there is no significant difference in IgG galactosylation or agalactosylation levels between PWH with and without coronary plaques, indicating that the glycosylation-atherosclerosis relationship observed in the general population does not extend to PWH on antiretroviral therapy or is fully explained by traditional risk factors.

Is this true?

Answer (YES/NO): NO